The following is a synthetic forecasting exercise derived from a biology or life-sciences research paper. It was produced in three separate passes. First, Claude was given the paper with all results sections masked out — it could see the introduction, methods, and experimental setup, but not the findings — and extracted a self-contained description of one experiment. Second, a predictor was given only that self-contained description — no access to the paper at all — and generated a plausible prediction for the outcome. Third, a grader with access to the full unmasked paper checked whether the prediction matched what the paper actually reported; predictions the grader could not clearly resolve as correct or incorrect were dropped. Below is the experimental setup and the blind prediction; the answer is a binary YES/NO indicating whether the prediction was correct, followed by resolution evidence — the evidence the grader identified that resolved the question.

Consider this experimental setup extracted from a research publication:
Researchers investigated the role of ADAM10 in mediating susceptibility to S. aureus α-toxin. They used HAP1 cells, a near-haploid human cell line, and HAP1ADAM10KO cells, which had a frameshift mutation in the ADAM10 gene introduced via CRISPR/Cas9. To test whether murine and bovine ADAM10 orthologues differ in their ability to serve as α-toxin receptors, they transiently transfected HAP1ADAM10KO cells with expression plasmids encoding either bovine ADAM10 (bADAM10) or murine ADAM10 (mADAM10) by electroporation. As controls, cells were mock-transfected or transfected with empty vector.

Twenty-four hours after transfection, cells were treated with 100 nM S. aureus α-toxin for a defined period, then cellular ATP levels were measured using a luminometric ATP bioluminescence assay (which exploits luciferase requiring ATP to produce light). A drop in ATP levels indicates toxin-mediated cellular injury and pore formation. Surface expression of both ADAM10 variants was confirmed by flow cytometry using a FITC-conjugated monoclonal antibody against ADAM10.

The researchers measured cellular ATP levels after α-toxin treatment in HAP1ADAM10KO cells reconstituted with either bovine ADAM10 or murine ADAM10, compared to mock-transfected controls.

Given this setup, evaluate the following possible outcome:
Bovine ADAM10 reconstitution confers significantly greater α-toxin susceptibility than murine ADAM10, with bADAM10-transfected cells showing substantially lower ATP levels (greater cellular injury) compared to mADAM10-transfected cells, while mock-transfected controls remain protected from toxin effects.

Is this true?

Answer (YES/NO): YES